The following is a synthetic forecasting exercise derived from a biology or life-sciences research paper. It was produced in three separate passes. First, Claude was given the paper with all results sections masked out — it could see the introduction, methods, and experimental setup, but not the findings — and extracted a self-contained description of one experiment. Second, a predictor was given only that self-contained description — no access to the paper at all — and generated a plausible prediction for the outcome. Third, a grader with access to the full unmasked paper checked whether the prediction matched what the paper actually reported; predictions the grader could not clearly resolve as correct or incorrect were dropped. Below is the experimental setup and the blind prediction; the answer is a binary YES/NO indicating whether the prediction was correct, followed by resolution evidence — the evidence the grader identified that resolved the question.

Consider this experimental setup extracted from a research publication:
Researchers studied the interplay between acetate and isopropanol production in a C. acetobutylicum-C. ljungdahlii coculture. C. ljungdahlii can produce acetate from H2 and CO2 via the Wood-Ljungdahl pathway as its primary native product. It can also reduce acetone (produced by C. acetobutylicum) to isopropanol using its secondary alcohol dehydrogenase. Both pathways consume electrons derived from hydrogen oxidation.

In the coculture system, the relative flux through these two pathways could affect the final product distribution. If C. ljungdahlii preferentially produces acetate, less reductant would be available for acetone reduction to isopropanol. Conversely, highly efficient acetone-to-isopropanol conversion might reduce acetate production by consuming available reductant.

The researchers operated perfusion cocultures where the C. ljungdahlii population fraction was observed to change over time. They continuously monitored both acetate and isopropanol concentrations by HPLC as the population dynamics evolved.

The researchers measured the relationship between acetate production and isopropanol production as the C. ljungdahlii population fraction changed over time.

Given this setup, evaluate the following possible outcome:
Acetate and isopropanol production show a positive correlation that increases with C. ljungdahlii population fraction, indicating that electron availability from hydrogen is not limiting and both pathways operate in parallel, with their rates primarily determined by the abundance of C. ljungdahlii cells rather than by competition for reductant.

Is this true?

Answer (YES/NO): YES